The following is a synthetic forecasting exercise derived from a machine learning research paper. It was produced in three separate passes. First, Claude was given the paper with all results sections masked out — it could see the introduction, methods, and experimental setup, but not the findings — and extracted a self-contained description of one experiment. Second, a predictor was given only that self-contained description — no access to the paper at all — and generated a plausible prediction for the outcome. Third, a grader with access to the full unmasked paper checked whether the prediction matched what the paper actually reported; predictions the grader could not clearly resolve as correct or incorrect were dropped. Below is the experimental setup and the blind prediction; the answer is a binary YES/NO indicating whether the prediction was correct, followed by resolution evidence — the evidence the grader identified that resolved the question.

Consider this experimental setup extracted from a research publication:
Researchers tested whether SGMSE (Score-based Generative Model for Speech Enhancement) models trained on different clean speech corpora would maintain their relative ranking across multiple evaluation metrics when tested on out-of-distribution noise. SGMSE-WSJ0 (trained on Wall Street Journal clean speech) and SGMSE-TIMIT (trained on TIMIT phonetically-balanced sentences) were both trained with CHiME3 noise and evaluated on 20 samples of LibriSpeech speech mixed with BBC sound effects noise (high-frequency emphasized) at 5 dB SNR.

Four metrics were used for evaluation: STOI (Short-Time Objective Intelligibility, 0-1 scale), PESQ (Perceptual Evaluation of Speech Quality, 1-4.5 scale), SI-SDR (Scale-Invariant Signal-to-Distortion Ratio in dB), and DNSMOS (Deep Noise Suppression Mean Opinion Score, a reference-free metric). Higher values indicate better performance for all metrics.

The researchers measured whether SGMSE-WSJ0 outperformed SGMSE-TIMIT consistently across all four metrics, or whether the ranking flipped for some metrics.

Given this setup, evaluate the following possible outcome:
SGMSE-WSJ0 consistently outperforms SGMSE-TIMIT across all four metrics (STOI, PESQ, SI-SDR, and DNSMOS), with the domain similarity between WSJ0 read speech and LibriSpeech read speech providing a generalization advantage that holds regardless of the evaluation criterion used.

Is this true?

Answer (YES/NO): NO